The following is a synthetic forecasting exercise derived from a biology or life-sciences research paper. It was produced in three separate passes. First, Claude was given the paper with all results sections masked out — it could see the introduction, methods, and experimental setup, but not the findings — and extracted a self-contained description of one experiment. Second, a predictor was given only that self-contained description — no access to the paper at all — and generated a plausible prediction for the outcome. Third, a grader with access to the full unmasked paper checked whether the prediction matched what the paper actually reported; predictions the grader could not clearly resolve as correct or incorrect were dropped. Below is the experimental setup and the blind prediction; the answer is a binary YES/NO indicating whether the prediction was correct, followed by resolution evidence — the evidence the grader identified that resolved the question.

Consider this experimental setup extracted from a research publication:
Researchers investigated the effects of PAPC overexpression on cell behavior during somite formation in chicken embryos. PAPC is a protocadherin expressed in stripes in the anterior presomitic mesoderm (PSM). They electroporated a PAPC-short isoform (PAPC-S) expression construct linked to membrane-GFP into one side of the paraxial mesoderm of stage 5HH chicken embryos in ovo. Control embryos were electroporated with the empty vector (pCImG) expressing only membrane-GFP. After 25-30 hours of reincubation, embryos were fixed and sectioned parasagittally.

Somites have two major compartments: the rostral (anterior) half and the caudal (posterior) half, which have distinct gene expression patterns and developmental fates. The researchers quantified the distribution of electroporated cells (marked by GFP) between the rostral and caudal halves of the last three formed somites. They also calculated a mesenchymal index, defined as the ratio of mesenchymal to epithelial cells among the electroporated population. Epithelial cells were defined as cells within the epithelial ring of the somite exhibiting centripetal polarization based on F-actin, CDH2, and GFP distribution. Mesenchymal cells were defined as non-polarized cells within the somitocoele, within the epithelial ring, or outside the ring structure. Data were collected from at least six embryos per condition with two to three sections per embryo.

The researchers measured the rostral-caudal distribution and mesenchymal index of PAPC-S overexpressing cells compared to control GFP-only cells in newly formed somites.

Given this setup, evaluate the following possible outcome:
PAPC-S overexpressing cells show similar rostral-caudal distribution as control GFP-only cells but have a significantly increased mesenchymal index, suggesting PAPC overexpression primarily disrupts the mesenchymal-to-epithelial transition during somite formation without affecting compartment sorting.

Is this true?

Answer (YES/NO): NO